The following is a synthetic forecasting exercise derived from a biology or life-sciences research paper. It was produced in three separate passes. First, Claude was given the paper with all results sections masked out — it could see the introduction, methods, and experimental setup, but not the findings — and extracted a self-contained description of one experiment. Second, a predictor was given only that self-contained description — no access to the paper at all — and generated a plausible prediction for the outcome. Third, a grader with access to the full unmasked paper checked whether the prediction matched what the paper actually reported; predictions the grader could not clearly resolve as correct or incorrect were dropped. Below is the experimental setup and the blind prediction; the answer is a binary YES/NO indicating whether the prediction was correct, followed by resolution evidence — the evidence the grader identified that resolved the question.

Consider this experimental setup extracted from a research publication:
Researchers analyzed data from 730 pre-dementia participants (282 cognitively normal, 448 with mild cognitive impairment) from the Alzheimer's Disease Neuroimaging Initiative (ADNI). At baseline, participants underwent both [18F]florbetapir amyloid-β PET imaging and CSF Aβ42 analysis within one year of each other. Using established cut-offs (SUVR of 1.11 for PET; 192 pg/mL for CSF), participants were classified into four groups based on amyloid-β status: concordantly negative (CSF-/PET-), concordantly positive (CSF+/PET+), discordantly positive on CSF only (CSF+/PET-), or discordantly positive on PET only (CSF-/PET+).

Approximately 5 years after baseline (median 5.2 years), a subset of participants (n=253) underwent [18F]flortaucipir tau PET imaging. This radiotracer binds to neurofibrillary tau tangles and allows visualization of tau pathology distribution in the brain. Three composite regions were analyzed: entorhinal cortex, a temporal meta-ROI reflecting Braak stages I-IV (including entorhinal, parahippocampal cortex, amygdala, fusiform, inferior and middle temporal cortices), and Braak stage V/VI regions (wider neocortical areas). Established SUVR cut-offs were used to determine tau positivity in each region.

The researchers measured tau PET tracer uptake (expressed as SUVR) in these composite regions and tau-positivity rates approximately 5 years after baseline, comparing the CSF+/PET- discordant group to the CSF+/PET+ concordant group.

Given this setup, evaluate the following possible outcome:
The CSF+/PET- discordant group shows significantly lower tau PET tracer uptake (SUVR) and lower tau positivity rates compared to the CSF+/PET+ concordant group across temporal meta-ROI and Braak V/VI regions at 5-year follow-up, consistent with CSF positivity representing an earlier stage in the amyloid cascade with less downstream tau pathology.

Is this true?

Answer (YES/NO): YES